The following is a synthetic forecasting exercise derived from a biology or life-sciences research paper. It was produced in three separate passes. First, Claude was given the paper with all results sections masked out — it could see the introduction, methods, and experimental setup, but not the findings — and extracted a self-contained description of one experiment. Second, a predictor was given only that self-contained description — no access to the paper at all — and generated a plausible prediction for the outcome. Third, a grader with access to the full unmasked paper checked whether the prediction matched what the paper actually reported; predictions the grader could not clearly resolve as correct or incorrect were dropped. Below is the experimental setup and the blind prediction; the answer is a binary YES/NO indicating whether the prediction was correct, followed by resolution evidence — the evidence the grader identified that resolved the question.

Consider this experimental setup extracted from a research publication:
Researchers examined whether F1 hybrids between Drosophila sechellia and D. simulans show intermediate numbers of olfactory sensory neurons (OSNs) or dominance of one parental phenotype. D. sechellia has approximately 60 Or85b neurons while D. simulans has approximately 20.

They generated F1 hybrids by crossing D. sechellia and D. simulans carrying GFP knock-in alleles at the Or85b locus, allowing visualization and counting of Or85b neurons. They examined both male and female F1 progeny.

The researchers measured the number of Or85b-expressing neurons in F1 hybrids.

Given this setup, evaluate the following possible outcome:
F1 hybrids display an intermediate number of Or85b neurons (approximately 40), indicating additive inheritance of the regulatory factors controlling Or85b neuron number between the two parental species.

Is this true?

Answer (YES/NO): YES